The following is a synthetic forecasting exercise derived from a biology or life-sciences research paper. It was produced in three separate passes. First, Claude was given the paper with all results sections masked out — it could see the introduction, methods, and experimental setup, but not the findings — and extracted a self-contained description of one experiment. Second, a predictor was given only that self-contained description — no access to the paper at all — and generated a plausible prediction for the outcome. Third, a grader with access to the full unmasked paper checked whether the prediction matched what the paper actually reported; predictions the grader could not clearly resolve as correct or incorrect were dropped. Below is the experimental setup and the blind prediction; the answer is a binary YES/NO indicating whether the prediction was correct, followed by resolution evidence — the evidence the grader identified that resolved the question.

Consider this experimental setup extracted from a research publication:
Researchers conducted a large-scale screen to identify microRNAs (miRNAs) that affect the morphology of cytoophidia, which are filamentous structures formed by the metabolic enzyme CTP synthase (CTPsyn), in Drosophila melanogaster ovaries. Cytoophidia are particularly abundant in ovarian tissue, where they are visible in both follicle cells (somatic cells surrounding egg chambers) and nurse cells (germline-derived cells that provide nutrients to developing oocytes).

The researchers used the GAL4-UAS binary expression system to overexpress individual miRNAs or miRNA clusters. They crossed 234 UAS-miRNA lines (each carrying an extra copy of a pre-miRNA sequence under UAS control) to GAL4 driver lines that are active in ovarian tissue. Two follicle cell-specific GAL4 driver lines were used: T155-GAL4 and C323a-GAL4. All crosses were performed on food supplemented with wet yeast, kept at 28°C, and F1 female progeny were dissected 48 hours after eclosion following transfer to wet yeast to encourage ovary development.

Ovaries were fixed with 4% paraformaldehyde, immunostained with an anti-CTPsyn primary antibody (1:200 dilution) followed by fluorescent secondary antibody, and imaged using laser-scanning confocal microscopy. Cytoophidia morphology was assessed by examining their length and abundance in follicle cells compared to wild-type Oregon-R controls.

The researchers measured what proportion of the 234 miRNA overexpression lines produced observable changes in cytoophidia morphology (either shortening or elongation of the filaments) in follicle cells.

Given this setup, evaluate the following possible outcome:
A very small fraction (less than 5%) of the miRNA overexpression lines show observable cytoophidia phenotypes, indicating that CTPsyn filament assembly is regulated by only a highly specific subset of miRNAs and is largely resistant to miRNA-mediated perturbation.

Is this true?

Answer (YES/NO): NO